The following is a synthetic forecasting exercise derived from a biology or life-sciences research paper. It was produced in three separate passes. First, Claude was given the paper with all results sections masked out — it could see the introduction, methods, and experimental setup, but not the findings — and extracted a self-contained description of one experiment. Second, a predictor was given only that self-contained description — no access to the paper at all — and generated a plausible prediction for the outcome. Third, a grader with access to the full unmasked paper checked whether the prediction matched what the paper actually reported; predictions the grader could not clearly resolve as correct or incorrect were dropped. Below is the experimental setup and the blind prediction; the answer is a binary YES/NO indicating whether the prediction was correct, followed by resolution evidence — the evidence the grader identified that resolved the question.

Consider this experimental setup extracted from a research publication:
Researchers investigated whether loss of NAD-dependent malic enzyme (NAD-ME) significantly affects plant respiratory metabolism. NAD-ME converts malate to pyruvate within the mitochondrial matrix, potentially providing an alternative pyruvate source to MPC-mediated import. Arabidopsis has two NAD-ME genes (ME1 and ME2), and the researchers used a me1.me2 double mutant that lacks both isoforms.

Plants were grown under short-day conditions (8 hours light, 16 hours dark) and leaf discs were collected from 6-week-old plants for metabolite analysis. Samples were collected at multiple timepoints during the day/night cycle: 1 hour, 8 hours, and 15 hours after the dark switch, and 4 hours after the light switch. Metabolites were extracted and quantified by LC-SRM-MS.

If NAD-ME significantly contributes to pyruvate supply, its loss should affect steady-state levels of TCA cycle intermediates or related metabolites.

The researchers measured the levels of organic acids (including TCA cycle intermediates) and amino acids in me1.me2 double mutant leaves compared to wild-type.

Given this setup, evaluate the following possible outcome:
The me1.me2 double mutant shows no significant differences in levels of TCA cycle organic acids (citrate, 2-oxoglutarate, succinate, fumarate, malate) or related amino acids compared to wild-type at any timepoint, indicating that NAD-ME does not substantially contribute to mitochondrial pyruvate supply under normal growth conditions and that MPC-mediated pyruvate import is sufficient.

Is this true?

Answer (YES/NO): NO